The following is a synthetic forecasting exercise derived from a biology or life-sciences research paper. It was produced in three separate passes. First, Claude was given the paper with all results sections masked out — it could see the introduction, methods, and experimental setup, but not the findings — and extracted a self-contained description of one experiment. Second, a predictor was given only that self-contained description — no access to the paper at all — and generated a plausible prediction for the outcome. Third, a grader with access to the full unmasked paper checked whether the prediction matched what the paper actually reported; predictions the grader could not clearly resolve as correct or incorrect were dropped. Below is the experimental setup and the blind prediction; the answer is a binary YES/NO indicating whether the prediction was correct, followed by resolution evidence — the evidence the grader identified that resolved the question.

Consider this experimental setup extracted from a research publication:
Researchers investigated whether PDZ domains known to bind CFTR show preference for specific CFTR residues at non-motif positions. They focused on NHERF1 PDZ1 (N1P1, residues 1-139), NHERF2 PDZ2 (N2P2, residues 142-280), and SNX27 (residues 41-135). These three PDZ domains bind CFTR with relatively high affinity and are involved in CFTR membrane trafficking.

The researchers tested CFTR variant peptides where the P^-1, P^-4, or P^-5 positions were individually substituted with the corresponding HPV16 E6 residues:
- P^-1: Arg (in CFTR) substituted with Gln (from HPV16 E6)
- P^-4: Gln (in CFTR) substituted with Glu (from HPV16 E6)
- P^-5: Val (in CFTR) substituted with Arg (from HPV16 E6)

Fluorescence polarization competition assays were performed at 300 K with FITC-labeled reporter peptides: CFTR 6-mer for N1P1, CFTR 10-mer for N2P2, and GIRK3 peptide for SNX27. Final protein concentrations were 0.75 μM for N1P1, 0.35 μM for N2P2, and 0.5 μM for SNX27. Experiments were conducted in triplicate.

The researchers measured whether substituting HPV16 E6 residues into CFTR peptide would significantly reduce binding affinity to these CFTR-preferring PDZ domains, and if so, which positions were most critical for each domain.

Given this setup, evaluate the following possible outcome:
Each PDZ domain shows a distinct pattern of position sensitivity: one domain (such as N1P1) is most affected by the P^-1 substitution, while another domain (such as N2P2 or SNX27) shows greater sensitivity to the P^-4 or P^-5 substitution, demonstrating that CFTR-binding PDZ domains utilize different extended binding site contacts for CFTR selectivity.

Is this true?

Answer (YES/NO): YES